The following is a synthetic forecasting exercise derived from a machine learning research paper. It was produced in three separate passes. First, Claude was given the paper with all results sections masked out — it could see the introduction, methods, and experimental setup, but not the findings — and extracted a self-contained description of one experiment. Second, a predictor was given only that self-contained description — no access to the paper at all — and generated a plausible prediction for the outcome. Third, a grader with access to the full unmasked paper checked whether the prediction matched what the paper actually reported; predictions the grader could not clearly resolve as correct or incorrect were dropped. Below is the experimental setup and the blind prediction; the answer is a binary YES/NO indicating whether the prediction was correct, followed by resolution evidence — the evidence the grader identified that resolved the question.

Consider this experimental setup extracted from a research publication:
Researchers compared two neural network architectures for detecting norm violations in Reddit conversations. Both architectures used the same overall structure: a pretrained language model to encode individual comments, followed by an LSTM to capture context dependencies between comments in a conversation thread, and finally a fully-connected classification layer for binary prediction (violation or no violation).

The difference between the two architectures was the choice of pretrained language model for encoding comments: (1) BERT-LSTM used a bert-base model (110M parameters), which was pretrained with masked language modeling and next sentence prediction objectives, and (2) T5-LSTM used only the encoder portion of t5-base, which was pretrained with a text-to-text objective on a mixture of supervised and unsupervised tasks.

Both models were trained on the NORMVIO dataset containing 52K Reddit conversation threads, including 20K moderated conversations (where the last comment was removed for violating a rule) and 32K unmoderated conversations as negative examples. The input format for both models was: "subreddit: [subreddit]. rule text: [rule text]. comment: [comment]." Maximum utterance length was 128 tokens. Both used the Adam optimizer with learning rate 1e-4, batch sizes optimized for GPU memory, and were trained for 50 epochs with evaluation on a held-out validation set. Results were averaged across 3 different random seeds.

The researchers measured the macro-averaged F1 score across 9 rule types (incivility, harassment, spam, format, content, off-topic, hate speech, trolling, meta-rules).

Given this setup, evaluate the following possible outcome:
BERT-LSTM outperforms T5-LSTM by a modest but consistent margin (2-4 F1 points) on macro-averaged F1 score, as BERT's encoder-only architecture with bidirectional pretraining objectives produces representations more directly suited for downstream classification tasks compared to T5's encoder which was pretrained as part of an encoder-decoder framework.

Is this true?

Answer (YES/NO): NO